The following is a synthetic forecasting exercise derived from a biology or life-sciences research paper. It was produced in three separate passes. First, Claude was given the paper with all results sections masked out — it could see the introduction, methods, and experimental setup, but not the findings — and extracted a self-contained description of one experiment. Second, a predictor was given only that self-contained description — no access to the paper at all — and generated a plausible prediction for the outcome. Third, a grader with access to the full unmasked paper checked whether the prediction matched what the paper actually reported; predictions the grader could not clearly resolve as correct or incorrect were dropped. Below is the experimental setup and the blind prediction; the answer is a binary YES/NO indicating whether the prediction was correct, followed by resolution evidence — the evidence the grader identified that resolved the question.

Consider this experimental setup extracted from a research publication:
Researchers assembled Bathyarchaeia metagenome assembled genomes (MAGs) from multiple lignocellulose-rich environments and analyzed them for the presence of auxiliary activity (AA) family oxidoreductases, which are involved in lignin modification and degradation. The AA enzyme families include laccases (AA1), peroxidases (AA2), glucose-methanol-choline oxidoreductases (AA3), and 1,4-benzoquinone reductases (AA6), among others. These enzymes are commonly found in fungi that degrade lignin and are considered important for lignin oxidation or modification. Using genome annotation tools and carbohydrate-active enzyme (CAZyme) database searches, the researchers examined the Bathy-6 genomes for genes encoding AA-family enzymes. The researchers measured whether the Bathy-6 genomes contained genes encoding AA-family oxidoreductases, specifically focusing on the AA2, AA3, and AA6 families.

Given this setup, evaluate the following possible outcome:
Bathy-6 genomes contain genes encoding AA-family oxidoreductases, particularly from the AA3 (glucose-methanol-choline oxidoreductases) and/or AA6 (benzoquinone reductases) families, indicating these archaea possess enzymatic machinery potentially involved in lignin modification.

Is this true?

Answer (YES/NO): YES